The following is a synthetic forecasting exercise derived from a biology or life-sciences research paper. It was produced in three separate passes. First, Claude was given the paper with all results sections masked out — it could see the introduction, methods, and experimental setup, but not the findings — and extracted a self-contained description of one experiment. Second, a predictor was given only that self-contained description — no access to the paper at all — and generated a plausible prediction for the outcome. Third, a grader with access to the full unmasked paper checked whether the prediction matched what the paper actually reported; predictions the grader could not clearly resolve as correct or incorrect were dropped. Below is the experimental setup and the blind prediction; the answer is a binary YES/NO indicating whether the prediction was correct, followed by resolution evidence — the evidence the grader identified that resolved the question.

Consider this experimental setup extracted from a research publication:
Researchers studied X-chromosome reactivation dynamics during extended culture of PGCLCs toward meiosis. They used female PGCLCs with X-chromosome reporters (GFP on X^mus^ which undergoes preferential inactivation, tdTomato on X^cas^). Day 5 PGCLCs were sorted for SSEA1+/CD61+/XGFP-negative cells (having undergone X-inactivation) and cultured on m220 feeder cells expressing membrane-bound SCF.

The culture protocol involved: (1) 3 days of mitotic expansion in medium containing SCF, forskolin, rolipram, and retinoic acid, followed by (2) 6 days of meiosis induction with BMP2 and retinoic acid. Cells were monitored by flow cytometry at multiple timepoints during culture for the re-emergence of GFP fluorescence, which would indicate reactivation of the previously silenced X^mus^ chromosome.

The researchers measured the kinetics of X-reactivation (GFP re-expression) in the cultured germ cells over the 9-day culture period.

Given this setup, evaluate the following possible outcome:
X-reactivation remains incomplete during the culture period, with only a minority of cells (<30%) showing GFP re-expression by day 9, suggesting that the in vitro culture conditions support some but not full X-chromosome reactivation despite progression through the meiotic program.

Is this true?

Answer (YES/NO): NO